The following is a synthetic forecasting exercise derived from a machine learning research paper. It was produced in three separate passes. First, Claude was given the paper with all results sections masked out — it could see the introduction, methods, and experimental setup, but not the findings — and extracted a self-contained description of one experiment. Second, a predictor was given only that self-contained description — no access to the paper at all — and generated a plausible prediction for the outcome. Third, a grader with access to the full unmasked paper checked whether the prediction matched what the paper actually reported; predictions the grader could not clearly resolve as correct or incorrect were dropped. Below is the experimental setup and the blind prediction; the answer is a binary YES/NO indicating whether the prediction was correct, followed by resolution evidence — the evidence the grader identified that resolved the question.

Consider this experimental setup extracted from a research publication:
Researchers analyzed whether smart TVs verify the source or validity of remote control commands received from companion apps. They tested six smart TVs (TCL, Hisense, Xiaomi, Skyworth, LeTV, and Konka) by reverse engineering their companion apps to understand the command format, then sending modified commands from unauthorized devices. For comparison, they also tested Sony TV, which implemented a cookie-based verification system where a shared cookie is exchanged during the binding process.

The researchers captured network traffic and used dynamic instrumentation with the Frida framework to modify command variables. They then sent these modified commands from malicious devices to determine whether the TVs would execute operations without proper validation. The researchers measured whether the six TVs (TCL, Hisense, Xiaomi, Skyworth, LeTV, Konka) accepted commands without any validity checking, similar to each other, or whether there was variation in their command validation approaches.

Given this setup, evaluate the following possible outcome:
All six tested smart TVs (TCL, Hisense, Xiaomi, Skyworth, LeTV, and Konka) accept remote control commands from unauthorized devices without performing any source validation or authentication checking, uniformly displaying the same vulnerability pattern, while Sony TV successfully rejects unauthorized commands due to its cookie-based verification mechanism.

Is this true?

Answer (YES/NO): NO